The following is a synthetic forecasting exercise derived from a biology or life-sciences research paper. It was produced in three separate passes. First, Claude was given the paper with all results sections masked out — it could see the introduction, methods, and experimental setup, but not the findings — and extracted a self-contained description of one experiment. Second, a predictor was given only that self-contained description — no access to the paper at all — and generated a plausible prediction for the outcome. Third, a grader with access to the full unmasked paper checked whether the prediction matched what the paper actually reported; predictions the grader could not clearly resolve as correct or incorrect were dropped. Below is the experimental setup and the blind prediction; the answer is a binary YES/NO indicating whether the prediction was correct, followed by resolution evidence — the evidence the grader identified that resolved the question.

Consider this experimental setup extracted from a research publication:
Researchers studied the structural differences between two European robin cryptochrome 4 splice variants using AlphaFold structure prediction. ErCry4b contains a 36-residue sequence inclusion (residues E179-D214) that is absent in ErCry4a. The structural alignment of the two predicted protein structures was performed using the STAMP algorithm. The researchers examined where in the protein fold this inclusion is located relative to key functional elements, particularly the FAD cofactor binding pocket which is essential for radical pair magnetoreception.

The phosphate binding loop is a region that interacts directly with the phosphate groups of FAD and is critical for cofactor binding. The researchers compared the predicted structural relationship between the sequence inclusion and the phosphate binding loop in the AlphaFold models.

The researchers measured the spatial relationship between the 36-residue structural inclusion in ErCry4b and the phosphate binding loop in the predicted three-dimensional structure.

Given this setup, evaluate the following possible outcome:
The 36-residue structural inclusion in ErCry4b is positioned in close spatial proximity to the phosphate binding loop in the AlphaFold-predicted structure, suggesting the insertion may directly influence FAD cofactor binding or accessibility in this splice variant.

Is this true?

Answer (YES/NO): NO